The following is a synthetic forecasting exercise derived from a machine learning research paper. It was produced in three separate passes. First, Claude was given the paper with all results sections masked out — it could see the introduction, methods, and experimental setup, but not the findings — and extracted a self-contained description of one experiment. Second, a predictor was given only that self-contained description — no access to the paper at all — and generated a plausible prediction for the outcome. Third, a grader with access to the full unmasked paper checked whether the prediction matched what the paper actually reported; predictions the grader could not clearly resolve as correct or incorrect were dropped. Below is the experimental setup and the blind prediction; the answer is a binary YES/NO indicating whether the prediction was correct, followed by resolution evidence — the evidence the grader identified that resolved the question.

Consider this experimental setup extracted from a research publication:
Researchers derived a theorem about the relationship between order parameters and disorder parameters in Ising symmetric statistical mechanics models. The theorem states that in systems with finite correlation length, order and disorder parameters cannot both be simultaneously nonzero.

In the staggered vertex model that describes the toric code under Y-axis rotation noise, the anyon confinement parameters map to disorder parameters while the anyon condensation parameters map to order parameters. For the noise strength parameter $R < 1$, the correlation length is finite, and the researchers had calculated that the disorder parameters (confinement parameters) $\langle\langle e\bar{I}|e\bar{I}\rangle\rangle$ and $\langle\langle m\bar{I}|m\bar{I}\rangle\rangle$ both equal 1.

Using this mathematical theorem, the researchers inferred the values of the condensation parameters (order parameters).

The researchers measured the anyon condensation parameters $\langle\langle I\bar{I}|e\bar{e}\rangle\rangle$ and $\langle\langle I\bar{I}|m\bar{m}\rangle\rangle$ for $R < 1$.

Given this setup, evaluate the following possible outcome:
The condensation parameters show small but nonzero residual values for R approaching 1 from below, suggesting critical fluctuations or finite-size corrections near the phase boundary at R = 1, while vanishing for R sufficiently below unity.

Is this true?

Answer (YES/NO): NO